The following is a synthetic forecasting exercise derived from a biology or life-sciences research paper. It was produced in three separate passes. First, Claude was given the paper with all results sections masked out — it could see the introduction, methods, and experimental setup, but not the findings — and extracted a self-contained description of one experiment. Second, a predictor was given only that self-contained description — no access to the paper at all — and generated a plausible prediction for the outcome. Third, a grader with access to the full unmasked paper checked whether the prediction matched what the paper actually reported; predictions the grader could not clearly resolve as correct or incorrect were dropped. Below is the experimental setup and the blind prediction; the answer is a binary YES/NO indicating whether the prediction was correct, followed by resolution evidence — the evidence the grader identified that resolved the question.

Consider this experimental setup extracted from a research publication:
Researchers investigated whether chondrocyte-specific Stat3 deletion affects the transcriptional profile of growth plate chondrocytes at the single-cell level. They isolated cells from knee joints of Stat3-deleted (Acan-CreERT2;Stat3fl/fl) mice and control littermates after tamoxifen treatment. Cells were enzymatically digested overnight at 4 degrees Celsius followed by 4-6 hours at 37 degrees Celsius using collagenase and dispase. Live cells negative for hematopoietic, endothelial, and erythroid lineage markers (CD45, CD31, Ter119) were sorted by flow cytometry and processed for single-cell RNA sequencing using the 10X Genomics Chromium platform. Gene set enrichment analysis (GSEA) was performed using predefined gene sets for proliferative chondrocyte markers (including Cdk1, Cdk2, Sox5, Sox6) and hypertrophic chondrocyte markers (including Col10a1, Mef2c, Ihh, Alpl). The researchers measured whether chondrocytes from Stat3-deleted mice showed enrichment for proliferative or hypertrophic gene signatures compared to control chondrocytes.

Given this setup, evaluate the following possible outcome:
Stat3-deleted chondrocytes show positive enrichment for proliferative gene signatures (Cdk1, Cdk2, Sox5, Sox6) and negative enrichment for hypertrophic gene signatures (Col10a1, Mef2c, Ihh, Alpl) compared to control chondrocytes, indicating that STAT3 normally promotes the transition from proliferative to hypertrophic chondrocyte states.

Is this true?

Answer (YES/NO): NO